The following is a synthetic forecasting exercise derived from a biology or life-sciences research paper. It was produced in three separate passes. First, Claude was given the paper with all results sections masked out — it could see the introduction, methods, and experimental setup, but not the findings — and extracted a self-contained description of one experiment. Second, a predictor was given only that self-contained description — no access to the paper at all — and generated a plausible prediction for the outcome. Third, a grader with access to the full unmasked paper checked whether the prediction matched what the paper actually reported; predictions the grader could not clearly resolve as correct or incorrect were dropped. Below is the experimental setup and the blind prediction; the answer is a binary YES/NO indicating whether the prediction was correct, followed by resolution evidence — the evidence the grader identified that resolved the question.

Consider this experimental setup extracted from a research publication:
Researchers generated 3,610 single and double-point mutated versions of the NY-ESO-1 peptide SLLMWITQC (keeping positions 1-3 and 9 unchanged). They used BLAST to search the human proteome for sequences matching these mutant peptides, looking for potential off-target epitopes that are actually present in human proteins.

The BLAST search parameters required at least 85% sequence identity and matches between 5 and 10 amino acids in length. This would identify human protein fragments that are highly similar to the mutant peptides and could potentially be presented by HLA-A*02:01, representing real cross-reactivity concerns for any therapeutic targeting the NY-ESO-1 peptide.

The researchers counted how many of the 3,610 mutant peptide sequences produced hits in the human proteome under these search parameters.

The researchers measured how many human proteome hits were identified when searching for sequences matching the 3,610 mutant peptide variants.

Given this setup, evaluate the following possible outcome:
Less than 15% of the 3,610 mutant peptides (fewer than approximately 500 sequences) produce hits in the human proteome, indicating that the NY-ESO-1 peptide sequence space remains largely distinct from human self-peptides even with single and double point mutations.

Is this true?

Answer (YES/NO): YES